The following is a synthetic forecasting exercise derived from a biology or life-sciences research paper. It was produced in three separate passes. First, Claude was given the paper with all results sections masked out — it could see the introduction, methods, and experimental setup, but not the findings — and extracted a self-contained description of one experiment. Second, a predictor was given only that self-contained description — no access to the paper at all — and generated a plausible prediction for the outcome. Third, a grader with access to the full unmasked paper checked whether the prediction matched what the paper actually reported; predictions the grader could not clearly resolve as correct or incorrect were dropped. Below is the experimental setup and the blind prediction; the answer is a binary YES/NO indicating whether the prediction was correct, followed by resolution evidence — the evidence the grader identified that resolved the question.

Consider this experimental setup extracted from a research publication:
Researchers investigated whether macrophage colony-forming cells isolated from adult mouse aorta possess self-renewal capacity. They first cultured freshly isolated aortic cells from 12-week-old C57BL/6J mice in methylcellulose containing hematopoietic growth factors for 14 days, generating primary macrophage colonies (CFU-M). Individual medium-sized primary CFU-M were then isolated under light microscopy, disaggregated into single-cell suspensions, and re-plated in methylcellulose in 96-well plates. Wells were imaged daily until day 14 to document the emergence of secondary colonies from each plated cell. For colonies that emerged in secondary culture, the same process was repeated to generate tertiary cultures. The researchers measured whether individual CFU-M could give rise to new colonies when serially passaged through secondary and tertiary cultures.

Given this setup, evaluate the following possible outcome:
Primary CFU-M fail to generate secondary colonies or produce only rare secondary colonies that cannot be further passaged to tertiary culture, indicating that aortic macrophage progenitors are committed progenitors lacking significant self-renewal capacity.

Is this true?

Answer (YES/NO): NO